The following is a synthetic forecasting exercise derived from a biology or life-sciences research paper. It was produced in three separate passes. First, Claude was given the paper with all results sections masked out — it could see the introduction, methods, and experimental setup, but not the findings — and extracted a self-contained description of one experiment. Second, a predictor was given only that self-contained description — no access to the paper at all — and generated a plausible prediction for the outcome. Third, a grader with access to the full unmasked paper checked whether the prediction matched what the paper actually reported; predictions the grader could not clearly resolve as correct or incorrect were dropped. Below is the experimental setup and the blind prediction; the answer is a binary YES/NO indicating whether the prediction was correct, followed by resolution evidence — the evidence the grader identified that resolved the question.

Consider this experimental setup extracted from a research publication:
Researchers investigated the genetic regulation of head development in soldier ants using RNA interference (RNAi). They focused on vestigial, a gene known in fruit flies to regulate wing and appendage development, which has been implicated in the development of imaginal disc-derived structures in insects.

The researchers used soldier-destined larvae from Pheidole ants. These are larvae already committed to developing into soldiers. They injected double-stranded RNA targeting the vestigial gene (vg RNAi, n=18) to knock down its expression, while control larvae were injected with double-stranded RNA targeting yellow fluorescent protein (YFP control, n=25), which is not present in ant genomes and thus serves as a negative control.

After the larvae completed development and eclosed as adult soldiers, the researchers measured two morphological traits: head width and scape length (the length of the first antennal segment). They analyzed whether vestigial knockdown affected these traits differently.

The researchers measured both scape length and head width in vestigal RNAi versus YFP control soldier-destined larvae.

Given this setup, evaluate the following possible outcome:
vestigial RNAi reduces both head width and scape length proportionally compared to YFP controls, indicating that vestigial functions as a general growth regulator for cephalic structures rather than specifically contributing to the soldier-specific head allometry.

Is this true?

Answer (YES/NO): NO